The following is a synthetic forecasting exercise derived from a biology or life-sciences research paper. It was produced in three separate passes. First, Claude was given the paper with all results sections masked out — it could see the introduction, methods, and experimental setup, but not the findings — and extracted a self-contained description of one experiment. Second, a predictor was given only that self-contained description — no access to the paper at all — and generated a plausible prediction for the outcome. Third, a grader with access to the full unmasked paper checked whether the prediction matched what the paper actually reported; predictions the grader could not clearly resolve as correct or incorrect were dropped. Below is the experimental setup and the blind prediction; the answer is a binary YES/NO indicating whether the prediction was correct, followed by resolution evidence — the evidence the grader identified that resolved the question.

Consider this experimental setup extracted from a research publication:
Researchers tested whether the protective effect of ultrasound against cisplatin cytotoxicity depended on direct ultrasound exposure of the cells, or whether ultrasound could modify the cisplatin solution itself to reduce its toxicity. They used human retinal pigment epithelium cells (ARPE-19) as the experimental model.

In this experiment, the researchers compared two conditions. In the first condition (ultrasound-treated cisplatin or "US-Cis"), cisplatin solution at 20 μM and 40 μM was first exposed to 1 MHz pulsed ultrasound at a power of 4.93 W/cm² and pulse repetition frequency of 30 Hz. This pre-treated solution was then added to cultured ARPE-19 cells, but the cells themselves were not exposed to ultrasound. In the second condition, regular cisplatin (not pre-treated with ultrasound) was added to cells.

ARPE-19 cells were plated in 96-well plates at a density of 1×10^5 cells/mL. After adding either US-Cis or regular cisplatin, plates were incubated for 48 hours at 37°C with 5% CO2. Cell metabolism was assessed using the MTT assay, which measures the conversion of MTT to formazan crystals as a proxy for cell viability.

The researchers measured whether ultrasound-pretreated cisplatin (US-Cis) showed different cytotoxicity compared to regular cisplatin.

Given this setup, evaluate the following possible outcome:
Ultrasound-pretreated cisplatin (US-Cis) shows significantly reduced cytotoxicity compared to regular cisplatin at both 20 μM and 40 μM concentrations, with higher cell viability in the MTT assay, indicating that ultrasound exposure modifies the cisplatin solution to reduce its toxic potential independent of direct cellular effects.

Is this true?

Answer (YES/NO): NO